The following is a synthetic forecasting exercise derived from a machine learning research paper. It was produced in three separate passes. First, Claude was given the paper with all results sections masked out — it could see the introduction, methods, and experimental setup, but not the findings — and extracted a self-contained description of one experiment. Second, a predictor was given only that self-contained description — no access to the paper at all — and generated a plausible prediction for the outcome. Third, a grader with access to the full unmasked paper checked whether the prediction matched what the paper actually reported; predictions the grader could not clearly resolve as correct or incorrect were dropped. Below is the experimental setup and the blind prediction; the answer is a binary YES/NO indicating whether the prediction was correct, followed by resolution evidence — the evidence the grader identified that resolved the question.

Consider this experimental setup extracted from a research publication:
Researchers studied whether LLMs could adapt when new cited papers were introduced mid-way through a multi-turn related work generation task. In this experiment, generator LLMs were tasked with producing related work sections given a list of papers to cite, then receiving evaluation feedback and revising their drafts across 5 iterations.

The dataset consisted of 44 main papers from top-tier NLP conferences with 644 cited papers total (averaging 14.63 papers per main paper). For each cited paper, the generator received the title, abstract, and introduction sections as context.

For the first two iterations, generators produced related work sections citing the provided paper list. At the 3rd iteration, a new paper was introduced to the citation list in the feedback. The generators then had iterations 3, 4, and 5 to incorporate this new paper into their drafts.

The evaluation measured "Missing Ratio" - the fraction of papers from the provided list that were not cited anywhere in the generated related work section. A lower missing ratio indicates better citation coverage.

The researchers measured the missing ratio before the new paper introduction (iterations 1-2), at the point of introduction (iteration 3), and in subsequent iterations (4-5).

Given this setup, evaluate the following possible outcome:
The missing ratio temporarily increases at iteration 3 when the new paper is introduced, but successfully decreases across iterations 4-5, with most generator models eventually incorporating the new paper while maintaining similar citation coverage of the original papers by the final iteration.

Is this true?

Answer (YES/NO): NO